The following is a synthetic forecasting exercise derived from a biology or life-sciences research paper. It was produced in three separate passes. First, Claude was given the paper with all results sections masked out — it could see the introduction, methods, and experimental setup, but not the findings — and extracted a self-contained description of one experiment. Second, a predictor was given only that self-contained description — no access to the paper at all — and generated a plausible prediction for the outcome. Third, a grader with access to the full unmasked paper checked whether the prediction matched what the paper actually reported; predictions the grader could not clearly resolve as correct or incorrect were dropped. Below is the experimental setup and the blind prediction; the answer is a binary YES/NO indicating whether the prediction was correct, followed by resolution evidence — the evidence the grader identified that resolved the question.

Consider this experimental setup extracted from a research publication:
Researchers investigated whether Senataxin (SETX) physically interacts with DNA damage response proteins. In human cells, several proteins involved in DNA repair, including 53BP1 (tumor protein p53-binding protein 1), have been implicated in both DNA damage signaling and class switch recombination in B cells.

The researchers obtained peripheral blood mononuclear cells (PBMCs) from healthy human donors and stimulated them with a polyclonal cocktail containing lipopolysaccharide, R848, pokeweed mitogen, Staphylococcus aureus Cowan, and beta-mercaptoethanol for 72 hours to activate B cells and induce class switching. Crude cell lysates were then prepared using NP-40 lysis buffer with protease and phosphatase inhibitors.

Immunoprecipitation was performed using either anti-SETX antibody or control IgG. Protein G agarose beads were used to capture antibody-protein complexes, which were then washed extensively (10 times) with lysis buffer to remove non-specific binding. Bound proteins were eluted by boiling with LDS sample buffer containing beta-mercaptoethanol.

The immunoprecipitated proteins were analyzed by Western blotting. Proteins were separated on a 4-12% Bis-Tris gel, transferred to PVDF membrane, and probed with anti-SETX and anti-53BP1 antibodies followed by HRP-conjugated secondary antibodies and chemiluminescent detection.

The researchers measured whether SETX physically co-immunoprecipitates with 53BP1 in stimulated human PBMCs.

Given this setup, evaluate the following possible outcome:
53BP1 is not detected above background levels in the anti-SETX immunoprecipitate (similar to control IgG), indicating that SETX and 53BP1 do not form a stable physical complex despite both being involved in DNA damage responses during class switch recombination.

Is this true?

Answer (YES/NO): NO